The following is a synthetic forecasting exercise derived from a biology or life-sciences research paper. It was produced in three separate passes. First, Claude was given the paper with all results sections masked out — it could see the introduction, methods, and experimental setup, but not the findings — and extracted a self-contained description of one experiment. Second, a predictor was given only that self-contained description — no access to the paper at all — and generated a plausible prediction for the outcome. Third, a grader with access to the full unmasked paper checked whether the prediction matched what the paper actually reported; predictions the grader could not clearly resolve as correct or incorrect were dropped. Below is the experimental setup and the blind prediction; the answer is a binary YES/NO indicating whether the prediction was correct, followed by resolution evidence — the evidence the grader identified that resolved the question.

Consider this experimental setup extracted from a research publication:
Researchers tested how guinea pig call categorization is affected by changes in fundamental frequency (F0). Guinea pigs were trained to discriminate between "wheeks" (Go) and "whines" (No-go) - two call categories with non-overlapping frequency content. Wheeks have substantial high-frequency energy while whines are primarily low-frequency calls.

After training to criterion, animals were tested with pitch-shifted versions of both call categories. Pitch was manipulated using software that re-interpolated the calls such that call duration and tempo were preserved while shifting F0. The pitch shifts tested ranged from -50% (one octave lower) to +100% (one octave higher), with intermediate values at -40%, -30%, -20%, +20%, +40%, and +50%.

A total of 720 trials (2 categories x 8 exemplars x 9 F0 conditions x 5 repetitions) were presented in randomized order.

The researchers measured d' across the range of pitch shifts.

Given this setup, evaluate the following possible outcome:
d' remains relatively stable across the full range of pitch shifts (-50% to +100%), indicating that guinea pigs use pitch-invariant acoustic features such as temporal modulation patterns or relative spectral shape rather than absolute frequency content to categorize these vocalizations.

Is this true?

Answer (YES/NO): NO